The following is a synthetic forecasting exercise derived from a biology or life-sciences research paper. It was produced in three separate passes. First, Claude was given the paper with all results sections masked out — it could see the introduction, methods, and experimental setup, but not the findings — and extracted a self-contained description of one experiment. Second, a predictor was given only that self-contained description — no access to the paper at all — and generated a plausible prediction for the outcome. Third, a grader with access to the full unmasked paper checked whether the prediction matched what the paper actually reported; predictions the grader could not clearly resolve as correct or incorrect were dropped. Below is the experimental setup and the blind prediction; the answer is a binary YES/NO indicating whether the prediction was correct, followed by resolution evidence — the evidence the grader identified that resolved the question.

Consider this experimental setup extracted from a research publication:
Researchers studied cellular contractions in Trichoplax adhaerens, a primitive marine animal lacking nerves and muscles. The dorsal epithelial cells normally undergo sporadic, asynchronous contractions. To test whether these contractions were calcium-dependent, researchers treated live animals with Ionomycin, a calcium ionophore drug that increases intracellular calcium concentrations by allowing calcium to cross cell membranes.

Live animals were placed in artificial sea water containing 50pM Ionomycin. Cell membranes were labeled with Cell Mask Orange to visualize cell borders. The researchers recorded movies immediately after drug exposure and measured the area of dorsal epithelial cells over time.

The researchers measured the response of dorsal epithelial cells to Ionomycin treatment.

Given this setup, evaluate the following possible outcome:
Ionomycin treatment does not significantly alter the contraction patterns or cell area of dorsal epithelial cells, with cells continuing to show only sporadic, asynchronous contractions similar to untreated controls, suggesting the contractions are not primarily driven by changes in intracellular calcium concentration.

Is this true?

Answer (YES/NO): NO